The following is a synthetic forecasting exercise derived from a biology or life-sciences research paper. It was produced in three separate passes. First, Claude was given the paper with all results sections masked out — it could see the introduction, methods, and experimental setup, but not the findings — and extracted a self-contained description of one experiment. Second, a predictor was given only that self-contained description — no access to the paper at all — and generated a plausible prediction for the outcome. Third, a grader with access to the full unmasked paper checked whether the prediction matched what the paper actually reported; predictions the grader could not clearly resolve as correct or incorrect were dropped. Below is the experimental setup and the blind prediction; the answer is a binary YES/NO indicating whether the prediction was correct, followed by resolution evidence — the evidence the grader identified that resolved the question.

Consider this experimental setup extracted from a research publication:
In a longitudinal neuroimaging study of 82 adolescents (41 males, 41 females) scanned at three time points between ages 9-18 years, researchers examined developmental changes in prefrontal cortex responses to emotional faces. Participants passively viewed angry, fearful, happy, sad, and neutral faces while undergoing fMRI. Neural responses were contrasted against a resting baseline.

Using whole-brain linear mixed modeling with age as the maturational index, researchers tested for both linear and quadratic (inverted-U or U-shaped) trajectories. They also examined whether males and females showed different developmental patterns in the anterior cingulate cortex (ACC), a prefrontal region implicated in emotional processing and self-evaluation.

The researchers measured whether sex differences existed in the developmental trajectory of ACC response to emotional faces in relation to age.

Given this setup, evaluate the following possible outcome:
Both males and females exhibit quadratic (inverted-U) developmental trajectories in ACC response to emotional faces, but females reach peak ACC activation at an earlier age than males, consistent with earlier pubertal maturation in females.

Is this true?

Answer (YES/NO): NO